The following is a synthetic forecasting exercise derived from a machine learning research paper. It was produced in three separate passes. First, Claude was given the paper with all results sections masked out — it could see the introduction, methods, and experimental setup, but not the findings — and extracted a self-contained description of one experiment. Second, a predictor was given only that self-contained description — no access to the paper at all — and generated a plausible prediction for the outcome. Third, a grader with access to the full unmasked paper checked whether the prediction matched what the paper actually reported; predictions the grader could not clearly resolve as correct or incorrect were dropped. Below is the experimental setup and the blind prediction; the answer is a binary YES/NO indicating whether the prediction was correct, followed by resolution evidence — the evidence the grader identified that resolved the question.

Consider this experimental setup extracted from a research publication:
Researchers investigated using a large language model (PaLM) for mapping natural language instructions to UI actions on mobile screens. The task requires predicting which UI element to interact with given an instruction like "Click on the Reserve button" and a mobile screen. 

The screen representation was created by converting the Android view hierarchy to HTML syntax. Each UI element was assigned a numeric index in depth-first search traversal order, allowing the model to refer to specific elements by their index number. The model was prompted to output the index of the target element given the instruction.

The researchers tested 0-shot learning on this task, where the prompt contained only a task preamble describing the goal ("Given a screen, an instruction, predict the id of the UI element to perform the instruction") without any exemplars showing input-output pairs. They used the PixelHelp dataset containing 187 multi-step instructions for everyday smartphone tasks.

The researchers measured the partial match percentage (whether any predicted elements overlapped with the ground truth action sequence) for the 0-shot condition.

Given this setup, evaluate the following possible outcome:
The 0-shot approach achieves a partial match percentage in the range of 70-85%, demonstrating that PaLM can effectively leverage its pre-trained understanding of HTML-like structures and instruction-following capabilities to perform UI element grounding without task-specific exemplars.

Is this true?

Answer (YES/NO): NO